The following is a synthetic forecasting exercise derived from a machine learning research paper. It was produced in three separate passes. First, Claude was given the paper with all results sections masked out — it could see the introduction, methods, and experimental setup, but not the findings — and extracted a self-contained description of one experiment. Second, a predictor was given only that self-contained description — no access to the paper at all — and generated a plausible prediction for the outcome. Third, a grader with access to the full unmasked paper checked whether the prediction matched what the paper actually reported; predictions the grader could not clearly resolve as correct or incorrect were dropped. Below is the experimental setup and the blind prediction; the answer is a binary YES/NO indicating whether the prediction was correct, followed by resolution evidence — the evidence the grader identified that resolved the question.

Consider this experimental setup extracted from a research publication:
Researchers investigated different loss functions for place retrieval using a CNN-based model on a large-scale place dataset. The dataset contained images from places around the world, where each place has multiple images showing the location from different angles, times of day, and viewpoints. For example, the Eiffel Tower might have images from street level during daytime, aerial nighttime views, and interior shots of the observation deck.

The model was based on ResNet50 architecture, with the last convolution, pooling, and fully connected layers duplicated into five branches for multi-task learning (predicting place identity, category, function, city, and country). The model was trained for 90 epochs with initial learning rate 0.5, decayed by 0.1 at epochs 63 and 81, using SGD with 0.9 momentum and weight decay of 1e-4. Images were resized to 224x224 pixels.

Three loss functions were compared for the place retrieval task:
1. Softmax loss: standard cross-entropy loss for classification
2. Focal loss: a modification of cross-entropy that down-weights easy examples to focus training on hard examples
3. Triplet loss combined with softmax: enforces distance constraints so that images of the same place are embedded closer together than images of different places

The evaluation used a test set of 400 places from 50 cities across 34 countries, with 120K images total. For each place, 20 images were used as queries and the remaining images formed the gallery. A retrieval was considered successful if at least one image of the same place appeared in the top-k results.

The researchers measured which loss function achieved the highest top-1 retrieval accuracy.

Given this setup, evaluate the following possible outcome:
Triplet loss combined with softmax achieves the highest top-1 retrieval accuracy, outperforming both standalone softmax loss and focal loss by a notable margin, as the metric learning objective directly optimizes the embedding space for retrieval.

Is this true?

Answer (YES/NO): NO